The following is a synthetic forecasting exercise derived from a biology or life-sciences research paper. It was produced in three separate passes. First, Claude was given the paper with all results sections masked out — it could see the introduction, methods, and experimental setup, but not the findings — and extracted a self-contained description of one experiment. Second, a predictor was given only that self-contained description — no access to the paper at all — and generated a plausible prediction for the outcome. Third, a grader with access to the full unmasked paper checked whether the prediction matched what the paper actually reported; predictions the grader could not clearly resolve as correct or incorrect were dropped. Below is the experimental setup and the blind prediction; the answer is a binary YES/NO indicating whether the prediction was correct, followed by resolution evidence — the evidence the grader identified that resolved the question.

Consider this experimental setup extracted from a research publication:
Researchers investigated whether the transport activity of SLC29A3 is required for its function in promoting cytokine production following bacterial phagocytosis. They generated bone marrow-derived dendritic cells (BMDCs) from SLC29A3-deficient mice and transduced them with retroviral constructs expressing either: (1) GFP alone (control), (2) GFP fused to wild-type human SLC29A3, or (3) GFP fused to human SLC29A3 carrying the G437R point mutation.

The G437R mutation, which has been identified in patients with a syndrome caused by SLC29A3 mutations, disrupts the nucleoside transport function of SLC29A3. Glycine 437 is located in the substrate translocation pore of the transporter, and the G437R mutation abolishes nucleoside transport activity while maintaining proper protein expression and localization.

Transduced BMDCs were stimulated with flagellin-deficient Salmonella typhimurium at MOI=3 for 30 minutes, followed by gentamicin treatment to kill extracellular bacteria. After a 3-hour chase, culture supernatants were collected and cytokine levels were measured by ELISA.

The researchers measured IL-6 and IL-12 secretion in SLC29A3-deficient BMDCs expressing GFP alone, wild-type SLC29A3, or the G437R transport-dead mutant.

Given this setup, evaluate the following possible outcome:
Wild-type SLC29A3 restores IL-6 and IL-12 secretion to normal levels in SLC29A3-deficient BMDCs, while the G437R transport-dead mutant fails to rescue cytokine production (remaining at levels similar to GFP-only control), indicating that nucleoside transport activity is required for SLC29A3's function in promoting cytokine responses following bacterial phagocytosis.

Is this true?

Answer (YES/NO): YES